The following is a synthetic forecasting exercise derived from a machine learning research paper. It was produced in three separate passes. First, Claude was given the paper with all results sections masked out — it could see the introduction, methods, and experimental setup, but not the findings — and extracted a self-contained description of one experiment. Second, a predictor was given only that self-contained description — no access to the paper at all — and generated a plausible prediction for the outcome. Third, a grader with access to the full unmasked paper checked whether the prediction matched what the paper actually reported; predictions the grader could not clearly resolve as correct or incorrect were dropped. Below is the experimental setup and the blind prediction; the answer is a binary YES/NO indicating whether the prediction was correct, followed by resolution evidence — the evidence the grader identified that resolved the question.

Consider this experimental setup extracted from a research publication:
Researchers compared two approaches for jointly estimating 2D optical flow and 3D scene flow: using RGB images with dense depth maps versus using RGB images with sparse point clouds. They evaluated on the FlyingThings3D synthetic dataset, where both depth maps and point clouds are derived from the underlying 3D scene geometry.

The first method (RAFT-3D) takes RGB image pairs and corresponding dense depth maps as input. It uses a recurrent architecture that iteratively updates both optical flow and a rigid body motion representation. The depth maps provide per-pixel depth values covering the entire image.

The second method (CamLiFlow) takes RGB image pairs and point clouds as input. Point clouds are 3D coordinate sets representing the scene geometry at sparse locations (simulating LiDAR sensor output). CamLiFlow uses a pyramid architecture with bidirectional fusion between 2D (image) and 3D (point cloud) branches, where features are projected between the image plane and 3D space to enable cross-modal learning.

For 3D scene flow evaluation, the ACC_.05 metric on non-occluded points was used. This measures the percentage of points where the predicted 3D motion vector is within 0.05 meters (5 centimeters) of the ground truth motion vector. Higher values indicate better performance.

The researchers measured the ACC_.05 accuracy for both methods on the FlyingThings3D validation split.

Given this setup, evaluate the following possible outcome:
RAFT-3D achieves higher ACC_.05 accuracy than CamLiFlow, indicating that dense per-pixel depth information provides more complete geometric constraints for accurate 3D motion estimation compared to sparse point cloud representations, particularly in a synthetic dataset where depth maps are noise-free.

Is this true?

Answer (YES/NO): NO